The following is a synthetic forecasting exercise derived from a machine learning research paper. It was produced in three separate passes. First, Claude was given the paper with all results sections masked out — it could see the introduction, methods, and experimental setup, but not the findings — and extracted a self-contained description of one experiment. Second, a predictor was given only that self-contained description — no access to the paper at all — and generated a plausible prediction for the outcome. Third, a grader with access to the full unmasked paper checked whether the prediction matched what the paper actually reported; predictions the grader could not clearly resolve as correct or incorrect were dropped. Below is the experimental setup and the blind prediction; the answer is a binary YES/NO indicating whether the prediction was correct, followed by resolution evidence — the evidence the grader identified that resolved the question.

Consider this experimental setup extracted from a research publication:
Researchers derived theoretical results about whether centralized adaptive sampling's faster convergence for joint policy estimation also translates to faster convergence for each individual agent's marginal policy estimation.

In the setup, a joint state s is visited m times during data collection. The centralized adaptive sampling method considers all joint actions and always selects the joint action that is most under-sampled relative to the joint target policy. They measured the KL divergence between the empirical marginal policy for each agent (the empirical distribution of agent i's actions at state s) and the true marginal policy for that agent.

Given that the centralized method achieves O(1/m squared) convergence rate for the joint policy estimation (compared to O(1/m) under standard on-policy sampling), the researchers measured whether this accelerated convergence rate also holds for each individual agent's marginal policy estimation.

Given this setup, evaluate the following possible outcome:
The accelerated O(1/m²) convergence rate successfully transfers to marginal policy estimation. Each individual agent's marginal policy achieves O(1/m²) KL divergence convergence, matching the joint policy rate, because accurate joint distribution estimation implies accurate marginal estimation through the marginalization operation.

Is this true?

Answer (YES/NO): YES